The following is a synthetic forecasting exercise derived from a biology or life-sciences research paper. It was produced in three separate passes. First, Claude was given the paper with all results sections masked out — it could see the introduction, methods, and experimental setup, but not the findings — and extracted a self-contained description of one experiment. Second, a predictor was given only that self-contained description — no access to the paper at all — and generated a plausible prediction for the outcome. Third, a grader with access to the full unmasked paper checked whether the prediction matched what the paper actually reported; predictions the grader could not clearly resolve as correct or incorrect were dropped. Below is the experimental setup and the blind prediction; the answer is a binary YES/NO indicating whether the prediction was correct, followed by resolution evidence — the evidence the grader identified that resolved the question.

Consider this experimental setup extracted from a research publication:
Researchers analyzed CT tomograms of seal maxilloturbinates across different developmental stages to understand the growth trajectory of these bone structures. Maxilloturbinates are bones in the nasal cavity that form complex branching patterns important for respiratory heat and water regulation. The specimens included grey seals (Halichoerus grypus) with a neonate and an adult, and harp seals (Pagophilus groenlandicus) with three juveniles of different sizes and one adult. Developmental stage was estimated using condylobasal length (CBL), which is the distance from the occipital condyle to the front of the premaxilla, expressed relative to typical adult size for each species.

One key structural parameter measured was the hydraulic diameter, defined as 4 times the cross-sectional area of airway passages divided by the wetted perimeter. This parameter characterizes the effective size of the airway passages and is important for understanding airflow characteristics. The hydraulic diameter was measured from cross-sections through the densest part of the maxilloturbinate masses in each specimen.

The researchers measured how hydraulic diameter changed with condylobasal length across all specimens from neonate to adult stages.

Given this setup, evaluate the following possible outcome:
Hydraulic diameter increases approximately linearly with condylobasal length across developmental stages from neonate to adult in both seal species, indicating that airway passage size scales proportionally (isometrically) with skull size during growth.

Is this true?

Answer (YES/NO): NO